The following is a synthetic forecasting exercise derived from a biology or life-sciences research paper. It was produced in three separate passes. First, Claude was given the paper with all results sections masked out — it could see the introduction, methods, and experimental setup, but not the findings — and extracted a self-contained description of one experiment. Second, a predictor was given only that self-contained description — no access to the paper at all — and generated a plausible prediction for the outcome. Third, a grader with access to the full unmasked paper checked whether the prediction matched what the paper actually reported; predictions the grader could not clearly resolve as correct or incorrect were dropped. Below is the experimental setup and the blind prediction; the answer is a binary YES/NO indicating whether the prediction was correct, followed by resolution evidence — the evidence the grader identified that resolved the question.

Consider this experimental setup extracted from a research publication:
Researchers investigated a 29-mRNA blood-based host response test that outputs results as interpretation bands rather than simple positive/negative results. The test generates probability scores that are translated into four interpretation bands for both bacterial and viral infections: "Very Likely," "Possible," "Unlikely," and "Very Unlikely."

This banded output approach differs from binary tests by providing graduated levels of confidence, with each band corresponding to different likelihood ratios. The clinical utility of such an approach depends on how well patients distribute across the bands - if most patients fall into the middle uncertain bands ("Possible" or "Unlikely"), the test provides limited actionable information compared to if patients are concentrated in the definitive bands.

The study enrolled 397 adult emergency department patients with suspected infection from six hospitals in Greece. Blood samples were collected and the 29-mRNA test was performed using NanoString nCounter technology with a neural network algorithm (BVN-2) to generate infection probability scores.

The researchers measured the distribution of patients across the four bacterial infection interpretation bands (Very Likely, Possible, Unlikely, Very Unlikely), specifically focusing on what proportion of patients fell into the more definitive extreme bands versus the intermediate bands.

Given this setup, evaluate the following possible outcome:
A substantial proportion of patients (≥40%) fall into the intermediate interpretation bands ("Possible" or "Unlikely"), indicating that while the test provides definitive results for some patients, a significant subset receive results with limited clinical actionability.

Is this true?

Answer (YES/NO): NO